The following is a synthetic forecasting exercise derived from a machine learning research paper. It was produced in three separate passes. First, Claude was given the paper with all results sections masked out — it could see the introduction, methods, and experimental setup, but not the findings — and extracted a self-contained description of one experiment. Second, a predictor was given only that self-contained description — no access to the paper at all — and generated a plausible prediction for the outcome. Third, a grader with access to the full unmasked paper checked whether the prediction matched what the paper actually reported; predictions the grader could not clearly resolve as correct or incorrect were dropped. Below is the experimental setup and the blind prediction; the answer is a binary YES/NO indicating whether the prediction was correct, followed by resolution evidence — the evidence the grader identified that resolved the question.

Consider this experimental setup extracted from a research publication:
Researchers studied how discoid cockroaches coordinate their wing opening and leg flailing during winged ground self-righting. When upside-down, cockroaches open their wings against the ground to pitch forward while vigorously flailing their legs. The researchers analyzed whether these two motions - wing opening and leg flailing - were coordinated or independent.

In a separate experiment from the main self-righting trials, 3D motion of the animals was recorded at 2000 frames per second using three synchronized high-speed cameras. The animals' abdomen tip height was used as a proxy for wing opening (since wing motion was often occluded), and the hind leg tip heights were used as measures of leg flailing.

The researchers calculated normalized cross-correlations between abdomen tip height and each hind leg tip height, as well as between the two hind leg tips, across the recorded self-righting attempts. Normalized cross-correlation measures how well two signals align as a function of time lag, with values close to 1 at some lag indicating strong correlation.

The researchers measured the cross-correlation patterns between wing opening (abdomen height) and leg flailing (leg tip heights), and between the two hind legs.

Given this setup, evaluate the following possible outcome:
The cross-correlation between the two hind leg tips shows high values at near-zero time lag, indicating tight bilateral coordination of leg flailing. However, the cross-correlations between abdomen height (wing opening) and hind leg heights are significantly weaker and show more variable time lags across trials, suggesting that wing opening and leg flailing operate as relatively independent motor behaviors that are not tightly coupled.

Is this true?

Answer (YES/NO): NO